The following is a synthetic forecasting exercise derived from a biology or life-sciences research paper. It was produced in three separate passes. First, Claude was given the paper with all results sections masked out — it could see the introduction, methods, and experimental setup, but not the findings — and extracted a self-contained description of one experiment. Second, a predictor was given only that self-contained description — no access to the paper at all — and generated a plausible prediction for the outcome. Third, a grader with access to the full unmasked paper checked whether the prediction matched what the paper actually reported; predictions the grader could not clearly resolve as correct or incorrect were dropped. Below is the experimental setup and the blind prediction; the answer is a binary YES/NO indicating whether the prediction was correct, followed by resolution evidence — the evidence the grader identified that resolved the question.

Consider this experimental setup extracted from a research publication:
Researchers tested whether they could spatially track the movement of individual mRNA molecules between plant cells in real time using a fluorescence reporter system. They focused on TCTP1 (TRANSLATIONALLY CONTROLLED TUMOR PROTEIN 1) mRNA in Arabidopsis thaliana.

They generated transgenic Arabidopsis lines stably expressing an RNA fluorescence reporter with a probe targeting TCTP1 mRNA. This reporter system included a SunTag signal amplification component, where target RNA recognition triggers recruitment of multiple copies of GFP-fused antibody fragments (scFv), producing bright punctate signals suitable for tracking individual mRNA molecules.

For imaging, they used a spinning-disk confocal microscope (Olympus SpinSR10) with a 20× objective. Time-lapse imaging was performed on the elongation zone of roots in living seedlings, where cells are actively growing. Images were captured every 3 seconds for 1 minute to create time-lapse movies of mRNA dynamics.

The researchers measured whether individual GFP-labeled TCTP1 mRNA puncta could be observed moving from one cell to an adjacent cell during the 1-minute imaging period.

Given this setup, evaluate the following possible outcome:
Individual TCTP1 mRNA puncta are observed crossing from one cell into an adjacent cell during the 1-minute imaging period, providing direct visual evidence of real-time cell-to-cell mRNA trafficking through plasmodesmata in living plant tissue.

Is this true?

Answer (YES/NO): YES